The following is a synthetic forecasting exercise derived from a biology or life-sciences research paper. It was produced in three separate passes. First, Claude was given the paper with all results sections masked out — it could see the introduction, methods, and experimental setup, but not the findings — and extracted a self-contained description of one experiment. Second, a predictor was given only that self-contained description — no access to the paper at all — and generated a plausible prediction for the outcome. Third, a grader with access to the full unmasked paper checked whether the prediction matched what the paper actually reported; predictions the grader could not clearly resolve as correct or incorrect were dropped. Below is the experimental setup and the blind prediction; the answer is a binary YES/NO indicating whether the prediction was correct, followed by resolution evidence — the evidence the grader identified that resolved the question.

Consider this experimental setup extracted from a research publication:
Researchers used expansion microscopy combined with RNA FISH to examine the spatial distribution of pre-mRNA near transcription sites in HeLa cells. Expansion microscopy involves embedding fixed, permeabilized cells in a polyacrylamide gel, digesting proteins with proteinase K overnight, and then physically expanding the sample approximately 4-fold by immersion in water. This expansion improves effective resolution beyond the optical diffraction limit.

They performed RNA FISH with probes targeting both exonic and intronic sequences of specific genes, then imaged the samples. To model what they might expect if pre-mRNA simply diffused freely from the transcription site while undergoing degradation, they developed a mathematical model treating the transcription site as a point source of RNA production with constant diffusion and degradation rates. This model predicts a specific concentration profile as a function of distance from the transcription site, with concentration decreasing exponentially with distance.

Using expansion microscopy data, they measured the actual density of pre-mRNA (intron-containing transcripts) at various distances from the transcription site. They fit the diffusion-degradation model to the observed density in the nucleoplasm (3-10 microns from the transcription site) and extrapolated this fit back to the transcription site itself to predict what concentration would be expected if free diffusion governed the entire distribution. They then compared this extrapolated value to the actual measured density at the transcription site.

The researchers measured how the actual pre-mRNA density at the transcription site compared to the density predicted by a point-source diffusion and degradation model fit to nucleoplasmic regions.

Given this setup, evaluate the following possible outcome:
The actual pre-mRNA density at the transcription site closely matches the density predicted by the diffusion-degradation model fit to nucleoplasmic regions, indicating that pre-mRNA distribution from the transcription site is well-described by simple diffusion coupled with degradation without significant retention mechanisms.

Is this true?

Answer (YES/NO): NO